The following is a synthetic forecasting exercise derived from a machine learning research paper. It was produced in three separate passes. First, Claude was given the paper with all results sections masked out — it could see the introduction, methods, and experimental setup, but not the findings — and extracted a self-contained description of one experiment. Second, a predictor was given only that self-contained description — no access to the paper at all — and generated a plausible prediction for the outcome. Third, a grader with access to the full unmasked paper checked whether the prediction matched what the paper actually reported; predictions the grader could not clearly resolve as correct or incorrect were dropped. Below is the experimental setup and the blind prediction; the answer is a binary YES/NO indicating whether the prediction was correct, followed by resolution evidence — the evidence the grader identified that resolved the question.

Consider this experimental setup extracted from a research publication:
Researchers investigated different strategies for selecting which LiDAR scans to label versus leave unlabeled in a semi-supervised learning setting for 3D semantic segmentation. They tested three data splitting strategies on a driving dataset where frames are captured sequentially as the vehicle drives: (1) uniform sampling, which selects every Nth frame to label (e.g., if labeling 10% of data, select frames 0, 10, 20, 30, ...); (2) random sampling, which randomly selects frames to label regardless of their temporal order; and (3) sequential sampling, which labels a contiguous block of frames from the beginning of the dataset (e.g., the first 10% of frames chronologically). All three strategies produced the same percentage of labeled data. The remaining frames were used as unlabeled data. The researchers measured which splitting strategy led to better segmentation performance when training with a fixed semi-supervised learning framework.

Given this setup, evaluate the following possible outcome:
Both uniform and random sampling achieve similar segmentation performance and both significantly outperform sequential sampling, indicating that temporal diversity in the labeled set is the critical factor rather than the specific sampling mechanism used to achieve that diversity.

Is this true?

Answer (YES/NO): YES